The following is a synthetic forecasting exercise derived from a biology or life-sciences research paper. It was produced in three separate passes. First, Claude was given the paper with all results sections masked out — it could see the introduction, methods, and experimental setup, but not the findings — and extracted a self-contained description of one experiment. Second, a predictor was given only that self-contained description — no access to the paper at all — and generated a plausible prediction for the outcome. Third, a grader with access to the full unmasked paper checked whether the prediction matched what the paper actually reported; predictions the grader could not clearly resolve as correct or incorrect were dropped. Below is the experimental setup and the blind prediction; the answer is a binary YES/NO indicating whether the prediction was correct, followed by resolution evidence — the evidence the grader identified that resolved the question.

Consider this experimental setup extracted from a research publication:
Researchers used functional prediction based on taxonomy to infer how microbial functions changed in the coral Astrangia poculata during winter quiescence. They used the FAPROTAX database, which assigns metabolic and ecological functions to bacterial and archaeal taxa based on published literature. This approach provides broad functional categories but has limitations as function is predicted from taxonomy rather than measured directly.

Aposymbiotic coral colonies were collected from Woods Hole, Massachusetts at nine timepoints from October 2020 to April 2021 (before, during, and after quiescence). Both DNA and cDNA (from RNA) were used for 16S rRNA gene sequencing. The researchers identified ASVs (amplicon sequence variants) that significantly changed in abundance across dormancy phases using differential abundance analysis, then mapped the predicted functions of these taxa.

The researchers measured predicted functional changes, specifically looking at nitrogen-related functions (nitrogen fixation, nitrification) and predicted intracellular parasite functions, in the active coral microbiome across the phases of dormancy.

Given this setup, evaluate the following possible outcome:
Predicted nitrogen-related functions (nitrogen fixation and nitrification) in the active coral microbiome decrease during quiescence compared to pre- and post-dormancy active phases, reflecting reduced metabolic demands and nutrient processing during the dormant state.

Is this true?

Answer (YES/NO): NO